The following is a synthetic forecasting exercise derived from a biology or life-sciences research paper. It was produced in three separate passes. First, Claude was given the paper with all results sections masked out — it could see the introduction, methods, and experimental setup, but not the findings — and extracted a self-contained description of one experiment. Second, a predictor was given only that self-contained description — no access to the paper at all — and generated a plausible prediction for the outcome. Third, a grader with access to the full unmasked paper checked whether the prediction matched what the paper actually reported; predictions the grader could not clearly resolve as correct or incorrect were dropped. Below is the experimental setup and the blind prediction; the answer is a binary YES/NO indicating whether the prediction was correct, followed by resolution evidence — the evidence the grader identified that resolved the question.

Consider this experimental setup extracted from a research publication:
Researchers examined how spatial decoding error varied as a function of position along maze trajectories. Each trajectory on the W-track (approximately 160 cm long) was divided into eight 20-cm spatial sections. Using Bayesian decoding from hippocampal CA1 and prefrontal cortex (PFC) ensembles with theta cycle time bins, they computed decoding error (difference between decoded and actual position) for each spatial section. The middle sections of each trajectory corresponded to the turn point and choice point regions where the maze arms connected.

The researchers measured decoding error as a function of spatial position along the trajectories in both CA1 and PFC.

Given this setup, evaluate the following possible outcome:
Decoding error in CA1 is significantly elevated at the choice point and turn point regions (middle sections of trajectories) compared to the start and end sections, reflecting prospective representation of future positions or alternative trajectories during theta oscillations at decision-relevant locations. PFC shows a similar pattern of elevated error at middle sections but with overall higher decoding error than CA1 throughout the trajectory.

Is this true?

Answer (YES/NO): NO